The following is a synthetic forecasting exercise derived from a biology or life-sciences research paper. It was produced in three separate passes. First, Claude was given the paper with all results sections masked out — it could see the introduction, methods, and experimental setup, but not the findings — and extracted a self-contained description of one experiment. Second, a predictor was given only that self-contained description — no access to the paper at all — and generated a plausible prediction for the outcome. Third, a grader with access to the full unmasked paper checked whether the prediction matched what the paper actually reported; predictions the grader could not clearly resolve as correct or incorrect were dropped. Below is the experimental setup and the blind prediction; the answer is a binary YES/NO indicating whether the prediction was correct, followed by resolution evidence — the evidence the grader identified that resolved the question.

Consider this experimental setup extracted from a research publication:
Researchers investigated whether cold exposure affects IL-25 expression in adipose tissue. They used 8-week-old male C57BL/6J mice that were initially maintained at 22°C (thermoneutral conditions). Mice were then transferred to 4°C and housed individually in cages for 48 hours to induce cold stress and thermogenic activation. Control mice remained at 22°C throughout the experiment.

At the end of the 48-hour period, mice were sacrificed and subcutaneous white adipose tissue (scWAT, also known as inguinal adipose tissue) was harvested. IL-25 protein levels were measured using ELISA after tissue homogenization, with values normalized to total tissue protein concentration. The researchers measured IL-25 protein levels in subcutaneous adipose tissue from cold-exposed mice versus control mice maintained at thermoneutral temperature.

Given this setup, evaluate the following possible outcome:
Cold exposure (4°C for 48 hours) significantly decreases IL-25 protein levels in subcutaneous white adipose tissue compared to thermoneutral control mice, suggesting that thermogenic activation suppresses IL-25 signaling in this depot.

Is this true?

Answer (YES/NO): NO